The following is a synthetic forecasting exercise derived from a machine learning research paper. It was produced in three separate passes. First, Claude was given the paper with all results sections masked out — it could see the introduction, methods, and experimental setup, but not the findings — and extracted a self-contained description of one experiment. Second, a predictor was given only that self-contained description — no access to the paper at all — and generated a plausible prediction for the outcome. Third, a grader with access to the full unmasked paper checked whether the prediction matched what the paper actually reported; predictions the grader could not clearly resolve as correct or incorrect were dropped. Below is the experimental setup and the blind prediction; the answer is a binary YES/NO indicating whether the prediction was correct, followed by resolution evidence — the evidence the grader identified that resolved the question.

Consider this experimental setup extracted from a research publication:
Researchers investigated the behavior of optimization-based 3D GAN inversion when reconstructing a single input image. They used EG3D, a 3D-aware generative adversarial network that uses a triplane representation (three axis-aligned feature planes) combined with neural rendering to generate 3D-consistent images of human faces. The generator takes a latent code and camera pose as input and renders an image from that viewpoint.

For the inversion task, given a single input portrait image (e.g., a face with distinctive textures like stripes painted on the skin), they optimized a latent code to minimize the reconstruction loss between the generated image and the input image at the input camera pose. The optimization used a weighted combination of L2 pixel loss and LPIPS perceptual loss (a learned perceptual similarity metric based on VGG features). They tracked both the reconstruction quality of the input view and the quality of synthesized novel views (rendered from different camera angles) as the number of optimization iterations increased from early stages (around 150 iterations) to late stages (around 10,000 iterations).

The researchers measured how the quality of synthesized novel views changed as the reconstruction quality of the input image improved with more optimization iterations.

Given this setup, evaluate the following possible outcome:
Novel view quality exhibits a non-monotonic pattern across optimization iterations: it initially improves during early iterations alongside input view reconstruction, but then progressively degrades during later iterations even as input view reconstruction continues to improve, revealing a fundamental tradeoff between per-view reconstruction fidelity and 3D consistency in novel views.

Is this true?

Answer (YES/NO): NO